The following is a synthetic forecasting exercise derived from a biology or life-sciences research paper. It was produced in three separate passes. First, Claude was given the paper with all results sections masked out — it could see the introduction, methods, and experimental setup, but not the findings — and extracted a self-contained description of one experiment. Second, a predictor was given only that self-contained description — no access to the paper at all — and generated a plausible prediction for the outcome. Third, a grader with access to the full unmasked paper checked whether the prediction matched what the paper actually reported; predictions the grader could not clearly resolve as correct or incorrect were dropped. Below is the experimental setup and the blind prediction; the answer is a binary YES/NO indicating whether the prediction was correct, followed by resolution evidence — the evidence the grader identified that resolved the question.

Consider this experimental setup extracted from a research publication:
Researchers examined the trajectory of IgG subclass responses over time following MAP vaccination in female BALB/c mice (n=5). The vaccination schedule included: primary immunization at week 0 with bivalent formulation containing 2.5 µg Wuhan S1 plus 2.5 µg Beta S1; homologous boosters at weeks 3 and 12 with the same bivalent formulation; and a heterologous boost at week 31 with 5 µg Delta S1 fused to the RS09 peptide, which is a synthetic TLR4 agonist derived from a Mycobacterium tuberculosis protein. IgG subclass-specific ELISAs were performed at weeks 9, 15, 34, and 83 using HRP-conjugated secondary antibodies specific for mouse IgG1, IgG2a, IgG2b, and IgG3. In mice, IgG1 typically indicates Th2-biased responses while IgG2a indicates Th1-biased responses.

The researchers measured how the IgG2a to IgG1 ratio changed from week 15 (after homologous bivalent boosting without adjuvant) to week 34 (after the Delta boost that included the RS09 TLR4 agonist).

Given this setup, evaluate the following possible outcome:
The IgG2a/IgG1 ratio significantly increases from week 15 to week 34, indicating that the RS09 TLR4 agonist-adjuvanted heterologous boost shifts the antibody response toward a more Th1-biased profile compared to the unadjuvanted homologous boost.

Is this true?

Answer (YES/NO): NO